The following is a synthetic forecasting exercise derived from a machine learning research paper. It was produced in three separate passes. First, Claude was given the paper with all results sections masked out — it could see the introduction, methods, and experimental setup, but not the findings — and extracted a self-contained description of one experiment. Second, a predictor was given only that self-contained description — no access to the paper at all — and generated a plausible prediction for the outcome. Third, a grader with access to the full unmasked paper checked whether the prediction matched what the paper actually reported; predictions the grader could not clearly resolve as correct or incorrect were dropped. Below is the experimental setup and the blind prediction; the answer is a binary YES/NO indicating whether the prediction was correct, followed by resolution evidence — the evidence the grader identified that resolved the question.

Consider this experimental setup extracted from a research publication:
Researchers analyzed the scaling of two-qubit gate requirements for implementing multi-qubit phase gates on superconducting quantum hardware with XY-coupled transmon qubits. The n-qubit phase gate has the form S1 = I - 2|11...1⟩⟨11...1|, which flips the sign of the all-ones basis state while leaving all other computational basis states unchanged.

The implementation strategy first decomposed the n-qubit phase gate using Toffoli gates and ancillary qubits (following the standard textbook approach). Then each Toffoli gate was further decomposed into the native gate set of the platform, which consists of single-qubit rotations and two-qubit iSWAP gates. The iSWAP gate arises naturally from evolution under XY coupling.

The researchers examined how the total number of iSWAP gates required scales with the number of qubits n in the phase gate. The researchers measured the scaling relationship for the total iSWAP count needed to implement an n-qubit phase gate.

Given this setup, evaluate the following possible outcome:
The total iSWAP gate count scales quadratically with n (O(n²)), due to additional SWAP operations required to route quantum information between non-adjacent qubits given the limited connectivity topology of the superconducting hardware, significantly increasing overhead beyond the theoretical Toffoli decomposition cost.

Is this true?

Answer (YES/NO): NO